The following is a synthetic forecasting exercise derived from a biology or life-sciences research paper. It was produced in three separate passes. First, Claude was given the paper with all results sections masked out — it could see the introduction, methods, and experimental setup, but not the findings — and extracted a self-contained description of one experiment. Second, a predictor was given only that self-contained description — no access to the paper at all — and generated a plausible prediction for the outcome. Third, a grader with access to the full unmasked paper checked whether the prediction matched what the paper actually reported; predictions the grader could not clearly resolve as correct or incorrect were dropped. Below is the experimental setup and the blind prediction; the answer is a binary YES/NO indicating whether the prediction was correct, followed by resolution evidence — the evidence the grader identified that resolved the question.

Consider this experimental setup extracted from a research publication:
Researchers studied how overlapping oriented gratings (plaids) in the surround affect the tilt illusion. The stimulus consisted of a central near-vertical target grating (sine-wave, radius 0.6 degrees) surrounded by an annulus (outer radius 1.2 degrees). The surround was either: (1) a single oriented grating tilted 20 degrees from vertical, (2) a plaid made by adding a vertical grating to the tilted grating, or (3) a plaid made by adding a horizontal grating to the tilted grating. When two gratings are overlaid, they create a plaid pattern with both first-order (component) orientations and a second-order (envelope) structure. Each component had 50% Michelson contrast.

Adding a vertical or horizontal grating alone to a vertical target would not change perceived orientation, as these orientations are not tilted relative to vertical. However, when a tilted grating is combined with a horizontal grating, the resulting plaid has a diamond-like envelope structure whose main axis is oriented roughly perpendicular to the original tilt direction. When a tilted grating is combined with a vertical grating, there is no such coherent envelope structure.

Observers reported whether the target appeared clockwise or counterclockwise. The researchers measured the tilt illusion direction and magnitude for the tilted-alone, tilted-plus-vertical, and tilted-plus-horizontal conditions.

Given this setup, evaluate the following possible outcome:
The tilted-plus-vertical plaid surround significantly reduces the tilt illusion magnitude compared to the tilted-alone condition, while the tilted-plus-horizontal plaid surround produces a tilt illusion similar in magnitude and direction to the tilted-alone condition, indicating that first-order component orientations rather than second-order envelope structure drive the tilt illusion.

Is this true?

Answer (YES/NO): NO